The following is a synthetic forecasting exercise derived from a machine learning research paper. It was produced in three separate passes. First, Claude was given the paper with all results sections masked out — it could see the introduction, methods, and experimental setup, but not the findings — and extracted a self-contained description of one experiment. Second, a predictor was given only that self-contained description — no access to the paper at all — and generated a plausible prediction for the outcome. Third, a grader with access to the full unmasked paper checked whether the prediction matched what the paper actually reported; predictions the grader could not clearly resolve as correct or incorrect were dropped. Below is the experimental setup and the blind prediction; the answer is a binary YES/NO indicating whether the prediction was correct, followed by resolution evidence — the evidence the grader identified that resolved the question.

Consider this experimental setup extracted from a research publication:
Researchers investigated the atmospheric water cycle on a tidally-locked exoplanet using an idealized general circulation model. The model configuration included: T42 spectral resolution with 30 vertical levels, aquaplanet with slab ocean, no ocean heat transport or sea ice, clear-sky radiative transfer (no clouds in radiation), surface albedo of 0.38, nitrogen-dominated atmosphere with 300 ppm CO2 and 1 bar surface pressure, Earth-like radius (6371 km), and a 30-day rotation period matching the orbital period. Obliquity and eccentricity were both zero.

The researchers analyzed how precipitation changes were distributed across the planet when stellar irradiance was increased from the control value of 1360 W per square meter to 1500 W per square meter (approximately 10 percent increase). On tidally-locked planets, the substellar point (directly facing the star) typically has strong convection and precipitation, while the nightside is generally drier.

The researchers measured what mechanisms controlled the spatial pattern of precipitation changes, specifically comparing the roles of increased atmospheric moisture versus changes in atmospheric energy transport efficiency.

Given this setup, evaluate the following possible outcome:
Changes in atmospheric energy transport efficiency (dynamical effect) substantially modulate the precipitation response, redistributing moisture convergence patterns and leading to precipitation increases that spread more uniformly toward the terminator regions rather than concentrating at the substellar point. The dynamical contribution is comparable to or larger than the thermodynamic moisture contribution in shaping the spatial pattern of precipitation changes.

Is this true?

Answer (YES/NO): NO